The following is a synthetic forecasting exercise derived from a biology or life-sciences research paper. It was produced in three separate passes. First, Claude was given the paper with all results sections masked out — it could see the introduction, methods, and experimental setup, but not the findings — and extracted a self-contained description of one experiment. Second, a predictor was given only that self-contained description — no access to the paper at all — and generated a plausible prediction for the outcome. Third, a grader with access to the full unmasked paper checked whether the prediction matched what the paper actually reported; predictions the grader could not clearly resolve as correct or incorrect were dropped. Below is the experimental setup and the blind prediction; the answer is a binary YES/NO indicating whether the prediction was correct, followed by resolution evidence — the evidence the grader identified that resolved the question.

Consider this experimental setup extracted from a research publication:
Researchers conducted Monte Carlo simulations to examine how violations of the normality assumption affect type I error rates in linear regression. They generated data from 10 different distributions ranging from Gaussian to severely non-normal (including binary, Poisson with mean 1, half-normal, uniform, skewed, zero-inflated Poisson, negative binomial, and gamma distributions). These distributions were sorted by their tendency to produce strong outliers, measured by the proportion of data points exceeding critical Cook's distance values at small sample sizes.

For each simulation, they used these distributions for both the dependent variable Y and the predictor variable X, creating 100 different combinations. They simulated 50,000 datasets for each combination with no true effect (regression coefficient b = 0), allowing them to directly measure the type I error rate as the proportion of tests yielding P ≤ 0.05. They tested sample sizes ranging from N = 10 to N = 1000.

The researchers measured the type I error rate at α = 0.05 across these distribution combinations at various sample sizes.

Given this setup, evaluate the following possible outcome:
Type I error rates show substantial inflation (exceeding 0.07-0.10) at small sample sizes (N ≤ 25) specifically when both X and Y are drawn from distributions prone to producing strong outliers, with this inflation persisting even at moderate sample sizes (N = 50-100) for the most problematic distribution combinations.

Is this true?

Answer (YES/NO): NO